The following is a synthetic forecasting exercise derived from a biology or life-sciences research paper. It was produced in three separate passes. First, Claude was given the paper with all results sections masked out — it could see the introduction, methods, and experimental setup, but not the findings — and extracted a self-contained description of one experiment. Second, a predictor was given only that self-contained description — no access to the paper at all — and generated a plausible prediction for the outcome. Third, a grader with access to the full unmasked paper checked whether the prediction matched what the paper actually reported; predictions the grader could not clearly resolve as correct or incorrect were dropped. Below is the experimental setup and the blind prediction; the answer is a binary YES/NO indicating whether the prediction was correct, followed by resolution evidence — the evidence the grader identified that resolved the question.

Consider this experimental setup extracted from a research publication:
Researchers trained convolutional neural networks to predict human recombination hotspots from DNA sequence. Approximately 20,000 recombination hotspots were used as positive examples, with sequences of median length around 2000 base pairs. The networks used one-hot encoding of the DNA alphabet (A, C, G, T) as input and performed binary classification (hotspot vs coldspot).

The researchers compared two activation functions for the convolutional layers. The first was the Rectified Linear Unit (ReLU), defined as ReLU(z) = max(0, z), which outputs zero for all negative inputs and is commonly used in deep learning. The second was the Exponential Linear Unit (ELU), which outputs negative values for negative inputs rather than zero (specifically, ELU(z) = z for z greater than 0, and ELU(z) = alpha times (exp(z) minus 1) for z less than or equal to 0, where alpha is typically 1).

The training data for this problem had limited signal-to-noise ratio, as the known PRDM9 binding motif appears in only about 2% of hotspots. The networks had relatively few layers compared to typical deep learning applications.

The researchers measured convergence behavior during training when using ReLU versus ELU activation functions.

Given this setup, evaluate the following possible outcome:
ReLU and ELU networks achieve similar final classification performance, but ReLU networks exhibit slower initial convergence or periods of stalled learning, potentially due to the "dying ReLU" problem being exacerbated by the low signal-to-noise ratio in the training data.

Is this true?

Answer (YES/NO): NO